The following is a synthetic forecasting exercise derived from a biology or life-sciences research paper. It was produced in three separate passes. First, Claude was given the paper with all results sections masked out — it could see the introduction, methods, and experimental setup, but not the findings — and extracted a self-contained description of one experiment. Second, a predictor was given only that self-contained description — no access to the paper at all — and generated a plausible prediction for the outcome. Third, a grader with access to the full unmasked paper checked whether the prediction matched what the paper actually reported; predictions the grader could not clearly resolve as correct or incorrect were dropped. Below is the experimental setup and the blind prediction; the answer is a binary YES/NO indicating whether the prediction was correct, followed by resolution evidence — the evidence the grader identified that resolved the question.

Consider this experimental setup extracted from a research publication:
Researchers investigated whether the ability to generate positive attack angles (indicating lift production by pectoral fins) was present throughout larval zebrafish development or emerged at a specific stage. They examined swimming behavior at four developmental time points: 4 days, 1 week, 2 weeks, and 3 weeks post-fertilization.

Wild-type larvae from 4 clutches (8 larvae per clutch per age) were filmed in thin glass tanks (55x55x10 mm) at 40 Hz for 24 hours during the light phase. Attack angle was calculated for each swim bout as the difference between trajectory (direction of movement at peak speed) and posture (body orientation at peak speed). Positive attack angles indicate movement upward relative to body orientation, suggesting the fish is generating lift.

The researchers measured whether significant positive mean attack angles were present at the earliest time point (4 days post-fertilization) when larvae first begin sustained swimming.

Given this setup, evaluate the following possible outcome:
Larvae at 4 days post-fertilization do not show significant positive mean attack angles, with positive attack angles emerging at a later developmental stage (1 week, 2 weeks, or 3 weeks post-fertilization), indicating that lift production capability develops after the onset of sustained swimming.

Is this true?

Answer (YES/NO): NO